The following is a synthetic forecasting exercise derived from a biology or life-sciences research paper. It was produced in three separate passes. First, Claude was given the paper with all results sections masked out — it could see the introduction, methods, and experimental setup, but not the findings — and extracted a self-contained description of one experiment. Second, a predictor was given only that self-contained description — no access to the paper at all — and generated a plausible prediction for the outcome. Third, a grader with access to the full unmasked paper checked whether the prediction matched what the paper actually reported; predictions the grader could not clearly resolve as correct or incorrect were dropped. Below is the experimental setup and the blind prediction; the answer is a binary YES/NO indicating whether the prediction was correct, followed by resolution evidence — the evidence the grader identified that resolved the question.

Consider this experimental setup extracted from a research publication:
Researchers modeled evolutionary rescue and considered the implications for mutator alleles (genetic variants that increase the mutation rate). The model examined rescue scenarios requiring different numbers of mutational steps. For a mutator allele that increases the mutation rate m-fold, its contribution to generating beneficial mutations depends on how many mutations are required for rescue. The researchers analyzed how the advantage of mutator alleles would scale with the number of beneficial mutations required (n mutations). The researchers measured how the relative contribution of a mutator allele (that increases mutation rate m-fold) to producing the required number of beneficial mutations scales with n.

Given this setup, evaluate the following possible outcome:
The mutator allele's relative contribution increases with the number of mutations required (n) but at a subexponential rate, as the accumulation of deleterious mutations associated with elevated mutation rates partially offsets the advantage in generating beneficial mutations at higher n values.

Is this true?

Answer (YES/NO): NO